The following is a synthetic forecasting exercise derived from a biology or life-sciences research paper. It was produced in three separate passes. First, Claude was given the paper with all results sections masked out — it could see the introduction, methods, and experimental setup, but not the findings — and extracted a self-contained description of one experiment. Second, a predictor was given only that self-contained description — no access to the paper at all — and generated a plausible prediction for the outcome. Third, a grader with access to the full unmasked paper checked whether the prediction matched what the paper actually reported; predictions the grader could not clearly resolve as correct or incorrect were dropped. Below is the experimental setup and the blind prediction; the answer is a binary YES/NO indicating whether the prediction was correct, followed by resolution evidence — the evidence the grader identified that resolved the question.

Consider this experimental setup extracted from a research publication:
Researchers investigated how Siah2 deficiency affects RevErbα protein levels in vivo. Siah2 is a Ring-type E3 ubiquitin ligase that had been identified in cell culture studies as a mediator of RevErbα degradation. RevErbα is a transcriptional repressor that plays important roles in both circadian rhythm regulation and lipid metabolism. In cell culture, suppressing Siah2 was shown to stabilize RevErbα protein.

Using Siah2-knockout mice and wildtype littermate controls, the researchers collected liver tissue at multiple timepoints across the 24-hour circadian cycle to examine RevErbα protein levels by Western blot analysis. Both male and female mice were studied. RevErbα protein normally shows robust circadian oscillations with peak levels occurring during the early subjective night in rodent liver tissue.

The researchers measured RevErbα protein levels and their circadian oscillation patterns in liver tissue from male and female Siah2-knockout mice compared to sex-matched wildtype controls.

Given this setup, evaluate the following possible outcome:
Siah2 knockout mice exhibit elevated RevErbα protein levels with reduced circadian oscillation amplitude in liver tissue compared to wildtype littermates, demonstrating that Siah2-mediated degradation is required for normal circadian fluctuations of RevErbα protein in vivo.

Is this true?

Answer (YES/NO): NO